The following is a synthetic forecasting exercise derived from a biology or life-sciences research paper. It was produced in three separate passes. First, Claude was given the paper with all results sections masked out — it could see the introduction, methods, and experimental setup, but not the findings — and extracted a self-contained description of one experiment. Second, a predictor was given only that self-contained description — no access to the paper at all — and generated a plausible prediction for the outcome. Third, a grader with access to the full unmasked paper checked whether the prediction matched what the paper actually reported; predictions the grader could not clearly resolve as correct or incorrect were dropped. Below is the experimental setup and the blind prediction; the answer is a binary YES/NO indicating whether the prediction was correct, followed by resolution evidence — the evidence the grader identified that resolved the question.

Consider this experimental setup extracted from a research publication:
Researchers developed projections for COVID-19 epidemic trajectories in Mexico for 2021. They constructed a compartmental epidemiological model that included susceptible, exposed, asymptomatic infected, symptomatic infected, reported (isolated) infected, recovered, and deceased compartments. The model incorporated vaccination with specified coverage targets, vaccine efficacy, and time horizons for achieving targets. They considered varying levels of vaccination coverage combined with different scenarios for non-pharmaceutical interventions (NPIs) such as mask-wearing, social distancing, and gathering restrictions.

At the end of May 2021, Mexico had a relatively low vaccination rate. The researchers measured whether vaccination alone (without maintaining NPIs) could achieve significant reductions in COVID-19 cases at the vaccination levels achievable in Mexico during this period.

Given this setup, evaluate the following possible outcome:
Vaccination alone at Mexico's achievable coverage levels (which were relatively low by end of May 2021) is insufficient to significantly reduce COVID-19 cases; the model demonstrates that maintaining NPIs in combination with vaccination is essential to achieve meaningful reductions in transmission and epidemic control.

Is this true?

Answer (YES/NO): YES